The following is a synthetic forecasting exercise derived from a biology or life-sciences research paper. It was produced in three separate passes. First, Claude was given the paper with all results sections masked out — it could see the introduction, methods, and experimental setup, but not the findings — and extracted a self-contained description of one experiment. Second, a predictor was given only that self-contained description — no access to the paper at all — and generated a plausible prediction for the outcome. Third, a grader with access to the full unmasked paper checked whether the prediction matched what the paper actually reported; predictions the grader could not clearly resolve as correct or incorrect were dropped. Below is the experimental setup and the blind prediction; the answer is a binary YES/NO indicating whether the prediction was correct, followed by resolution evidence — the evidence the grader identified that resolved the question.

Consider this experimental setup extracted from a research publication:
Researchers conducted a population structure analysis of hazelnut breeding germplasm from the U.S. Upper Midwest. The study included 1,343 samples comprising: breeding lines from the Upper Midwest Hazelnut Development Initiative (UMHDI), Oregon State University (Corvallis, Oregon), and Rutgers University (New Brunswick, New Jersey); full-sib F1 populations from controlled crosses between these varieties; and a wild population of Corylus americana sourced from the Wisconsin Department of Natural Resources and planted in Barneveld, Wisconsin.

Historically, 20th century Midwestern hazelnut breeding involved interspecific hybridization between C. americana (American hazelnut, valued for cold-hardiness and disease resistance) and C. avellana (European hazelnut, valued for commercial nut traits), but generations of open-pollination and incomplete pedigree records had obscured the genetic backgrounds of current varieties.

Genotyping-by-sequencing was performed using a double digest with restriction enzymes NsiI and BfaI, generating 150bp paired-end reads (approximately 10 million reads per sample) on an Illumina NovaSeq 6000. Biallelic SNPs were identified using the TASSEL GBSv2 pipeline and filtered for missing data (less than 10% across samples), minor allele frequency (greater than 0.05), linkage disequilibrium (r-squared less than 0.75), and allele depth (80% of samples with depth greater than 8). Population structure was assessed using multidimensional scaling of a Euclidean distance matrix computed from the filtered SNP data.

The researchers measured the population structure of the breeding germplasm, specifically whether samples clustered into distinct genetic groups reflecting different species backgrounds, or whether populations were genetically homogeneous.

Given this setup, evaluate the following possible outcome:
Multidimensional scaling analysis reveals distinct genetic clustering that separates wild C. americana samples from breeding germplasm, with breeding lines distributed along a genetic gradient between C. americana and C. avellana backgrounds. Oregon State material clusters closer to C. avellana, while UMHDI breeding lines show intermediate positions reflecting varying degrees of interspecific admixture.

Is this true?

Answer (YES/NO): NO